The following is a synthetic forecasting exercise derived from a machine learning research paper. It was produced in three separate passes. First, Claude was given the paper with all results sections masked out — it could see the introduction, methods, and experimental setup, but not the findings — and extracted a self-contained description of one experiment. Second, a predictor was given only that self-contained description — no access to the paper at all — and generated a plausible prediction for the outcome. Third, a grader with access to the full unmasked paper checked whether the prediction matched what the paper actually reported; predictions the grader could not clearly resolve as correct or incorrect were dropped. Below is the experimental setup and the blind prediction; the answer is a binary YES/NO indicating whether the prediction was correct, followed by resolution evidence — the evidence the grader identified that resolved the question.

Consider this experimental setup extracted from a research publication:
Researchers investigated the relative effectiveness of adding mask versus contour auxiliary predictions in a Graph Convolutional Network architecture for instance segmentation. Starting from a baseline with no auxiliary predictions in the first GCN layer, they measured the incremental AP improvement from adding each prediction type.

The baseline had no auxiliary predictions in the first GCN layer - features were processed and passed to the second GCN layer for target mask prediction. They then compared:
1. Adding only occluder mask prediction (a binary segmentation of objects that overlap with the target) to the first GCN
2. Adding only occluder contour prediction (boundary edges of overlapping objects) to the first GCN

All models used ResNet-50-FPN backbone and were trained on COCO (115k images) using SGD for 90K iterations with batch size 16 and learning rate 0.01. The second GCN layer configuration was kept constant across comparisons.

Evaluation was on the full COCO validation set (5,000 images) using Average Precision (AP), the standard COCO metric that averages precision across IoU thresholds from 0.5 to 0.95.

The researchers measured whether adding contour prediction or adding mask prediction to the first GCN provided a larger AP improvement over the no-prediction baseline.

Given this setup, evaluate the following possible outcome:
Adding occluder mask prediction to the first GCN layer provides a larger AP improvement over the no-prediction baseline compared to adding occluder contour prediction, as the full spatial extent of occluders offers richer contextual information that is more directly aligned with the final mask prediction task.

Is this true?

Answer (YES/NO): NO